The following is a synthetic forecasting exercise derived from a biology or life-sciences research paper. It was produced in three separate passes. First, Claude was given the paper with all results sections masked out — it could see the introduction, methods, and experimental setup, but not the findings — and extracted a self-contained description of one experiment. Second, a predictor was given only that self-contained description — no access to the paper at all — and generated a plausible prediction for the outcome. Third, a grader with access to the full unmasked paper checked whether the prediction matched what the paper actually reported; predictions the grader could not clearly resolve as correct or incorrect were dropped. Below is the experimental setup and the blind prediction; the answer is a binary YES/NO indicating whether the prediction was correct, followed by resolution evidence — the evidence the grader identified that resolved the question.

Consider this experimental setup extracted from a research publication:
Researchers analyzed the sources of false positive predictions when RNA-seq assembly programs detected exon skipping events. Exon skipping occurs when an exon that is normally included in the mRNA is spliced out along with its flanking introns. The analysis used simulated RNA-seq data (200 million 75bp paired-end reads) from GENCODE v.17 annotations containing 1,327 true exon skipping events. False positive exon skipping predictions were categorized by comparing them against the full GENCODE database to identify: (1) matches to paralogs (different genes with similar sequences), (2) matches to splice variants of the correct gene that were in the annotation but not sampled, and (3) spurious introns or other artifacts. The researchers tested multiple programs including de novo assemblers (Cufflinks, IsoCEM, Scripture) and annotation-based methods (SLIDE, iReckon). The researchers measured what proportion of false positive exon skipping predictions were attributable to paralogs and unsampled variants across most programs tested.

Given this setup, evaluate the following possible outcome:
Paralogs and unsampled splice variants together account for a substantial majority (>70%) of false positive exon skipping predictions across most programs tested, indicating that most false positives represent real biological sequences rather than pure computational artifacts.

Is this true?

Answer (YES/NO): NO